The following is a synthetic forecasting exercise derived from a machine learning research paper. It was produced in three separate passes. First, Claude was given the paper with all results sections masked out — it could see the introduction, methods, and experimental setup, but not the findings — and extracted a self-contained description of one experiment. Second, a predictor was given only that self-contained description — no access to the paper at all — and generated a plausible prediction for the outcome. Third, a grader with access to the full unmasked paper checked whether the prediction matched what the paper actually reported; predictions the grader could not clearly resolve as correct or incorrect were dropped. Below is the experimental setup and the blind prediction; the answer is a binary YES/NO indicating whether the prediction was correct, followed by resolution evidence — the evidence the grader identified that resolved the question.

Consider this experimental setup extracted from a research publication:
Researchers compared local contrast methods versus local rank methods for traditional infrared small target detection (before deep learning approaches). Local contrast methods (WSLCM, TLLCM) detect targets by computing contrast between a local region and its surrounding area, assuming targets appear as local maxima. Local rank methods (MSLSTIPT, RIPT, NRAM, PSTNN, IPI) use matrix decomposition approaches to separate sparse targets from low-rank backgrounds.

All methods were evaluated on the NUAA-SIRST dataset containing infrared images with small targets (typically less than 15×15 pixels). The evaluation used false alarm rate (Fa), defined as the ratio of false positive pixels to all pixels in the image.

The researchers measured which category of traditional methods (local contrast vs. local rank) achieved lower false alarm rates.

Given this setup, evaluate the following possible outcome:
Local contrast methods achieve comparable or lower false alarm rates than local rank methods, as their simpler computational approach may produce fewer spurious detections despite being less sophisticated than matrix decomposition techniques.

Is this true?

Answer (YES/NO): NO